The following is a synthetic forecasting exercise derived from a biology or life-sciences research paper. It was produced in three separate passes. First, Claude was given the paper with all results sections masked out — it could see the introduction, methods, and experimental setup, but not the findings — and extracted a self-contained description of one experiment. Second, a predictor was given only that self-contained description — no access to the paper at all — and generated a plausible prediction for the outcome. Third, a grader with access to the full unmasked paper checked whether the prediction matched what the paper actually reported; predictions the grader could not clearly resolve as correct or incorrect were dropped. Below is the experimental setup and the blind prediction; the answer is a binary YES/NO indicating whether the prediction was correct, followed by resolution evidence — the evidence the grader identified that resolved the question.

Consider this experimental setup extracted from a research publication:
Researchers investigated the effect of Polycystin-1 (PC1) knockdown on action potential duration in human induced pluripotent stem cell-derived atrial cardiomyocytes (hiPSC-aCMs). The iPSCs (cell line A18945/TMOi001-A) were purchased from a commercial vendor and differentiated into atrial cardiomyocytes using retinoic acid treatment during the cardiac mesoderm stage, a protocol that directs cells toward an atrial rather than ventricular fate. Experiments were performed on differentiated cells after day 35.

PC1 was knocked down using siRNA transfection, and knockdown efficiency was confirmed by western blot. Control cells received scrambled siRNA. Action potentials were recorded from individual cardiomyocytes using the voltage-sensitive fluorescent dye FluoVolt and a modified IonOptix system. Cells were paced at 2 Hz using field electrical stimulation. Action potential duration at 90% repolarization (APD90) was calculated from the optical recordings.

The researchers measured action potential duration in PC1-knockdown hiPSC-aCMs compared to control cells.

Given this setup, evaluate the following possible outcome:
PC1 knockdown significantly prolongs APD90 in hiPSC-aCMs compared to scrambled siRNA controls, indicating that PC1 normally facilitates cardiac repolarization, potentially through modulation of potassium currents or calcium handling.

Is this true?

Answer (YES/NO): NO